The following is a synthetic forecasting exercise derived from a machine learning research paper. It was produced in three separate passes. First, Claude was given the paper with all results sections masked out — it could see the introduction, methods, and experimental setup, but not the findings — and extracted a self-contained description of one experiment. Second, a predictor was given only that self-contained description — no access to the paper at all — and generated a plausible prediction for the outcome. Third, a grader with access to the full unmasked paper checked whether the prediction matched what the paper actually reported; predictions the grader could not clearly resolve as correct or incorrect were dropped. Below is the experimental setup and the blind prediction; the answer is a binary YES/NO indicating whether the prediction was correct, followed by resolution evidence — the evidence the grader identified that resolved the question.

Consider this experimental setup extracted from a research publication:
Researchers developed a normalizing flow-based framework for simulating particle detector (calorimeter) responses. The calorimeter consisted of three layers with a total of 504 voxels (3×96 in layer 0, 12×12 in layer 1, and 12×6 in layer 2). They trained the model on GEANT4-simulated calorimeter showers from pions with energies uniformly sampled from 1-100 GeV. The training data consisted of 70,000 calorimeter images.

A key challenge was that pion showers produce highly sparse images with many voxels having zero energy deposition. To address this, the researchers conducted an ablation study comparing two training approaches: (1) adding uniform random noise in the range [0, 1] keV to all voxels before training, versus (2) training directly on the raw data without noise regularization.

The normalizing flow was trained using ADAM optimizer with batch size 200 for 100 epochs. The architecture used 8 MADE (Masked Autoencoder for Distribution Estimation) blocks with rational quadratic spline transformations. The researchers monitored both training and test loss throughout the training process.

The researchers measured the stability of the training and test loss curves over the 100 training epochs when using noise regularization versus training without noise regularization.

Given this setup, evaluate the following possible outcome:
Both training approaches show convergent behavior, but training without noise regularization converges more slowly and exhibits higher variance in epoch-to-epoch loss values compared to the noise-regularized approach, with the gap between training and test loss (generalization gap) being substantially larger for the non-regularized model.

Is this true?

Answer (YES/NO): NO